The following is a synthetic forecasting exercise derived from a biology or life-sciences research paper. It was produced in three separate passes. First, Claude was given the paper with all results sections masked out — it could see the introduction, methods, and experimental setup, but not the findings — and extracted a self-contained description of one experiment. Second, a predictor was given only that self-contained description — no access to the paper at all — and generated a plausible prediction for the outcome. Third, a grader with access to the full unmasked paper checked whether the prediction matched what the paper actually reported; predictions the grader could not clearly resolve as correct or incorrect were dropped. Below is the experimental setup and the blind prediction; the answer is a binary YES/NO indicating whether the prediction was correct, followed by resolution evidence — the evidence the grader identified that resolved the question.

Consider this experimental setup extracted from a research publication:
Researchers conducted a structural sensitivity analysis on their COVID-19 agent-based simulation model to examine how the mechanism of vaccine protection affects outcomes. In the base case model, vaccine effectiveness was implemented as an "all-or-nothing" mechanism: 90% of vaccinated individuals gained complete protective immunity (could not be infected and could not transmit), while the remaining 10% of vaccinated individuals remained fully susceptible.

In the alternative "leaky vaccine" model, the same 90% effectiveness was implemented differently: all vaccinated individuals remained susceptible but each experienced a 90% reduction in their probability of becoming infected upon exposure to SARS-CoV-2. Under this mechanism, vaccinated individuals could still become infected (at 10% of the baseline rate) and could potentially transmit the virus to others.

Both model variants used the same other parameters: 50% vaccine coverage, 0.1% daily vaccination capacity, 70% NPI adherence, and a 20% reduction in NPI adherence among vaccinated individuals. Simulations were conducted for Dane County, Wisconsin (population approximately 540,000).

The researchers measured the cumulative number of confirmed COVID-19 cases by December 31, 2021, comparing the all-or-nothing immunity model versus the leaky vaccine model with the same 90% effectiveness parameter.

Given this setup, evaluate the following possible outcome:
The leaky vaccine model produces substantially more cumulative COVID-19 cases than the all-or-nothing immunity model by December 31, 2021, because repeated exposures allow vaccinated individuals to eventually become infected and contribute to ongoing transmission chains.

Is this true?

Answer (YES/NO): NO